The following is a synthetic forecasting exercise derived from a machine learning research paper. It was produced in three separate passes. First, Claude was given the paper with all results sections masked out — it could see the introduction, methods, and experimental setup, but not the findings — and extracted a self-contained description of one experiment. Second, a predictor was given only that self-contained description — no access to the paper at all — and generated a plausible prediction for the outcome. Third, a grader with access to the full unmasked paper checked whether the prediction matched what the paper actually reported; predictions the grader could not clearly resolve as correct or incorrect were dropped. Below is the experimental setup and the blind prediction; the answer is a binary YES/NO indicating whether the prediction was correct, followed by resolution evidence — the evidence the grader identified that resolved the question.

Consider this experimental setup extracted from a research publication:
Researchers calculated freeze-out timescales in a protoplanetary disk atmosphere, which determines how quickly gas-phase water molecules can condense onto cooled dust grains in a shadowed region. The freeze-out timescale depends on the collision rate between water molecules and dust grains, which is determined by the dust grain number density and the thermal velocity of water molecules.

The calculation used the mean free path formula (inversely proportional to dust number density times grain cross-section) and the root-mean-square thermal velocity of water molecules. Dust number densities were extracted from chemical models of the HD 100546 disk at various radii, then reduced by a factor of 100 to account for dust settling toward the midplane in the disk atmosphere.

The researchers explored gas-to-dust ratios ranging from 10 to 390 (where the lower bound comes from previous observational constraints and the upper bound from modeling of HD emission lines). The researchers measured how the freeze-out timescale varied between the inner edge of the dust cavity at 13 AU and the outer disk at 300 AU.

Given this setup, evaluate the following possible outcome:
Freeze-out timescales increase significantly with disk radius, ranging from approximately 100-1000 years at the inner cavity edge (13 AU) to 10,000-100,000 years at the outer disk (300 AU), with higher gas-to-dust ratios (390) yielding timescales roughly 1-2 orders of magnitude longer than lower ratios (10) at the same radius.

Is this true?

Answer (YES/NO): NO